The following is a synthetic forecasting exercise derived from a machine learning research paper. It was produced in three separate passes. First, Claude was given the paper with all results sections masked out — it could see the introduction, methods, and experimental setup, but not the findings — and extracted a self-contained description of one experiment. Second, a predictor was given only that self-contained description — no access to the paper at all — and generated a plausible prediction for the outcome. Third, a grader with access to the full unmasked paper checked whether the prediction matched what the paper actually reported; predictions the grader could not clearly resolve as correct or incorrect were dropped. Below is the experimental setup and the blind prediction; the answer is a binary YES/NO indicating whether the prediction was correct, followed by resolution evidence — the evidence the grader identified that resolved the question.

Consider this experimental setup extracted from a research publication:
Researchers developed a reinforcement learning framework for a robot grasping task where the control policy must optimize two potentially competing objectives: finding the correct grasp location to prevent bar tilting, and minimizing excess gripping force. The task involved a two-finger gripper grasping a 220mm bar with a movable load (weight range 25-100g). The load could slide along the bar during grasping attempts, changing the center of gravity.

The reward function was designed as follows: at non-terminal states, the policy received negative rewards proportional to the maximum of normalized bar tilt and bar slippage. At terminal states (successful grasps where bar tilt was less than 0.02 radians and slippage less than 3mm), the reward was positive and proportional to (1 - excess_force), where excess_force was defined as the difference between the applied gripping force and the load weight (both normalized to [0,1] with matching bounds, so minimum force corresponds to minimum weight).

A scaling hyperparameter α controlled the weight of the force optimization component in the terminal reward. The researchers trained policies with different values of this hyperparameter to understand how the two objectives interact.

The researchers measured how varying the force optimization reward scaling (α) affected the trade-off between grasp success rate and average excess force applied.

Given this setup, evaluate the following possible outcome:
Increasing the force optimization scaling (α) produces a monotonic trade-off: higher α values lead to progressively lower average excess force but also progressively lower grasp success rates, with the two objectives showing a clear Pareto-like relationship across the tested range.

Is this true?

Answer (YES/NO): YES